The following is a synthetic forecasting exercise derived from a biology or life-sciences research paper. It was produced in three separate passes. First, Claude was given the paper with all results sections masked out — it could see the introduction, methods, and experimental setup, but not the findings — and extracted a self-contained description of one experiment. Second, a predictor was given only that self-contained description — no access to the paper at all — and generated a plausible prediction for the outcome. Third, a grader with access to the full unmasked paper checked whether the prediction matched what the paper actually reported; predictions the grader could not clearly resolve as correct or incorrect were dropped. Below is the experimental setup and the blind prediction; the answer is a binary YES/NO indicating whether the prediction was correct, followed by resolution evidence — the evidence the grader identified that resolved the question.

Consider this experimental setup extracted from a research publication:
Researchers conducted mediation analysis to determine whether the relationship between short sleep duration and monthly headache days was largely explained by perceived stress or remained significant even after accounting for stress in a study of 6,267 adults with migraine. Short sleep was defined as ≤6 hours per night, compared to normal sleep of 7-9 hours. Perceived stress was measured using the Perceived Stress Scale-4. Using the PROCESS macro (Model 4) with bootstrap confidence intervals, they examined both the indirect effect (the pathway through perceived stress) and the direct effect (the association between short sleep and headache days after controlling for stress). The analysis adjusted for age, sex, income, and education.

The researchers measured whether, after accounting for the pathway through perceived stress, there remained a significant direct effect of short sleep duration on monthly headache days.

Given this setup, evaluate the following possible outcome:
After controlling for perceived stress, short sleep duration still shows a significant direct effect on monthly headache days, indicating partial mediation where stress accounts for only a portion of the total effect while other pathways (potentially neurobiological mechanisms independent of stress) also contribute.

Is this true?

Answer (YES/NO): YES